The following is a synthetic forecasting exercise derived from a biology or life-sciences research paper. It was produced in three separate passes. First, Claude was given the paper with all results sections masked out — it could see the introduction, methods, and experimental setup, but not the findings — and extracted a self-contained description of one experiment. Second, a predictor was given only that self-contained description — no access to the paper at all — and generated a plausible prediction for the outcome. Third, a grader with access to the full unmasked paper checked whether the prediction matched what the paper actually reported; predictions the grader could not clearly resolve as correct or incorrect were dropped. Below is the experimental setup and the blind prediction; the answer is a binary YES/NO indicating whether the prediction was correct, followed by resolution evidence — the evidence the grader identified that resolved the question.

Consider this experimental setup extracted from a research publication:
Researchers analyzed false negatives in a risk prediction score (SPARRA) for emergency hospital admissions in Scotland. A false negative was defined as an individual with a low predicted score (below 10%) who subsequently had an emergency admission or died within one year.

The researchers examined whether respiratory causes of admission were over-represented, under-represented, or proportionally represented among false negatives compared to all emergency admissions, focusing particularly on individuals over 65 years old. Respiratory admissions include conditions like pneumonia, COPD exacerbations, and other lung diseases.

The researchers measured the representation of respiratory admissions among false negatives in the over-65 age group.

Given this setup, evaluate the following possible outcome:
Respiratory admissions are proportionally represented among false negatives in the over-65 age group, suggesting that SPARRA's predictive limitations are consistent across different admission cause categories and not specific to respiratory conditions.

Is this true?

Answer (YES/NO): NO